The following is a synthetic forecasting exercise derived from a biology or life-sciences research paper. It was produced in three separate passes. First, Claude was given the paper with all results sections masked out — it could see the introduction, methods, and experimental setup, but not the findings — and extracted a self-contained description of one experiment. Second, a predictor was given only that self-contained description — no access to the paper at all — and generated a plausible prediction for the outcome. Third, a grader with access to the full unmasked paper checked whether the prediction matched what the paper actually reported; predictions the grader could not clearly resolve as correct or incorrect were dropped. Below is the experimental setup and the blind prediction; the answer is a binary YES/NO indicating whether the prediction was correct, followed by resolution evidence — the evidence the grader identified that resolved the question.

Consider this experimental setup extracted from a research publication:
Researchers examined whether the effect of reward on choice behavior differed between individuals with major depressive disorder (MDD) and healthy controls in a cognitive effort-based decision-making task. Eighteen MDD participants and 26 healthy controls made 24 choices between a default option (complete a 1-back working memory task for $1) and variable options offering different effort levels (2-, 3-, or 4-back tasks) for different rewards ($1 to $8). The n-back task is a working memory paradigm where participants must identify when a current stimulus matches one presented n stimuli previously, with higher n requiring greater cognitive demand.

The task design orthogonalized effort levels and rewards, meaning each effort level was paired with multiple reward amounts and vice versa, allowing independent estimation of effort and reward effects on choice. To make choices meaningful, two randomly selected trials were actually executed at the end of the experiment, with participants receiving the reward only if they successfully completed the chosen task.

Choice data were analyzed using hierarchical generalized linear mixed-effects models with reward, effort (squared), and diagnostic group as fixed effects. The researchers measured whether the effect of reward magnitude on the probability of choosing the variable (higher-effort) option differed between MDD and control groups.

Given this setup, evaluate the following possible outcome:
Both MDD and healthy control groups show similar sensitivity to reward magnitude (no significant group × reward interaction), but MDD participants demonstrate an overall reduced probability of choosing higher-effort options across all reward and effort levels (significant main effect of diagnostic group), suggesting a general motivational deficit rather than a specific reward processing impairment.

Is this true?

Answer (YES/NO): YES